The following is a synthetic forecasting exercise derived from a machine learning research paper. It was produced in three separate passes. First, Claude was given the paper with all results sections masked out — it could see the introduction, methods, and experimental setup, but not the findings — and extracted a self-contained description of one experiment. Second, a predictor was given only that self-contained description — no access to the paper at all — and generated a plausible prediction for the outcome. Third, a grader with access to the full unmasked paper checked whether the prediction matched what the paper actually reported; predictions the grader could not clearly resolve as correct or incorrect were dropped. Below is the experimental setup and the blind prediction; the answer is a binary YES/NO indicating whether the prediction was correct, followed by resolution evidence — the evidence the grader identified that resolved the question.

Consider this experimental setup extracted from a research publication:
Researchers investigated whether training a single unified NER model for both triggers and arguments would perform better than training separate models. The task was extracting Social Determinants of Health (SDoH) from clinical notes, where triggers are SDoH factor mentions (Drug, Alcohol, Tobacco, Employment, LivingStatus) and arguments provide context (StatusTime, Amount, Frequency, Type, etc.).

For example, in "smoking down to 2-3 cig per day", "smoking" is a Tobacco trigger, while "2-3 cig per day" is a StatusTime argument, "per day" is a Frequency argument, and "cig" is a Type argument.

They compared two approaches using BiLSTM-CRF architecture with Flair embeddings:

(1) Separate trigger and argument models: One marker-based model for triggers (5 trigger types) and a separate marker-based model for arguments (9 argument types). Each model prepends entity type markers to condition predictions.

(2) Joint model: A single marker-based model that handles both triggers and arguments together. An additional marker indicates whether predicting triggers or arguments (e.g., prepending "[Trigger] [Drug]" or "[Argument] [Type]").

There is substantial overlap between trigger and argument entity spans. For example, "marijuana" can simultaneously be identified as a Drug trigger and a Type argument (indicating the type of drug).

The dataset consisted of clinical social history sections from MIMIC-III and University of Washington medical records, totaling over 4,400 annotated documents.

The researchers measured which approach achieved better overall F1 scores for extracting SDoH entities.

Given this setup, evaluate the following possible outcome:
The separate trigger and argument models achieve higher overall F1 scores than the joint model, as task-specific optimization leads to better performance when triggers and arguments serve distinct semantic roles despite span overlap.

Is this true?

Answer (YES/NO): NO